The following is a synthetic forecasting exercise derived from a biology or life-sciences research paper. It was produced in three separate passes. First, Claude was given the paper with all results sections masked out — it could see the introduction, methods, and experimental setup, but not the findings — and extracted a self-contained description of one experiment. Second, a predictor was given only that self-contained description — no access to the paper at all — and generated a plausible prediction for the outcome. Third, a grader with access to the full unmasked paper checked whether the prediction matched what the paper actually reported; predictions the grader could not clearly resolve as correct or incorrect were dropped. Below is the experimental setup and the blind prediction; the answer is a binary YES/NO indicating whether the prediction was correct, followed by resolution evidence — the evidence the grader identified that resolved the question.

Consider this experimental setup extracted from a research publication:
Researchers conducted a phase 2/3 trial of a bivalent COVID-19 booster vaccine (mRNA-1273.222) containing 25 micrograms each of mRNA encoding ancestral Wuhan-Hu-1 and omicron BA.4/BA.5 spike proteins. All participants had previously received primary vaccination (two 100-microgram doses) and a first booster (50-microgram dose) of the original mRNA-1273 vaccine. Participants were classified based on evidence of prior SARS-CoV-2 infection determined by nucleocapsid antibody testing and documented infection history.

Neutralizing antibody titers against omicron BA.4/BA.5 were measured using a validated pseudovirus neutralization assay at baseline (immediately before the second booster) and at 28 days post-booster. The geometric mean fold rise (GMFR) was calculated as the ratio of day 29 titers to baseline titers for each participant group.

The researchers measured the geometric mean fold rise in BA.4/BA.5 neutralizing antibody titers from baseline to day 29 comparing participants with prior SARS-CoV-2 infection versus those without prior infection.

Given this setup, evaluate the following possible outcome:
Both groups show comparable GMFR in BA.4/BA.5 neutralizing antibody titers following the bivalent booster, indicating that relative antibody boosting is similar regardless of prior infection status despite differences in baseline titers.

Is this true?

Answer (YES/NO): NO